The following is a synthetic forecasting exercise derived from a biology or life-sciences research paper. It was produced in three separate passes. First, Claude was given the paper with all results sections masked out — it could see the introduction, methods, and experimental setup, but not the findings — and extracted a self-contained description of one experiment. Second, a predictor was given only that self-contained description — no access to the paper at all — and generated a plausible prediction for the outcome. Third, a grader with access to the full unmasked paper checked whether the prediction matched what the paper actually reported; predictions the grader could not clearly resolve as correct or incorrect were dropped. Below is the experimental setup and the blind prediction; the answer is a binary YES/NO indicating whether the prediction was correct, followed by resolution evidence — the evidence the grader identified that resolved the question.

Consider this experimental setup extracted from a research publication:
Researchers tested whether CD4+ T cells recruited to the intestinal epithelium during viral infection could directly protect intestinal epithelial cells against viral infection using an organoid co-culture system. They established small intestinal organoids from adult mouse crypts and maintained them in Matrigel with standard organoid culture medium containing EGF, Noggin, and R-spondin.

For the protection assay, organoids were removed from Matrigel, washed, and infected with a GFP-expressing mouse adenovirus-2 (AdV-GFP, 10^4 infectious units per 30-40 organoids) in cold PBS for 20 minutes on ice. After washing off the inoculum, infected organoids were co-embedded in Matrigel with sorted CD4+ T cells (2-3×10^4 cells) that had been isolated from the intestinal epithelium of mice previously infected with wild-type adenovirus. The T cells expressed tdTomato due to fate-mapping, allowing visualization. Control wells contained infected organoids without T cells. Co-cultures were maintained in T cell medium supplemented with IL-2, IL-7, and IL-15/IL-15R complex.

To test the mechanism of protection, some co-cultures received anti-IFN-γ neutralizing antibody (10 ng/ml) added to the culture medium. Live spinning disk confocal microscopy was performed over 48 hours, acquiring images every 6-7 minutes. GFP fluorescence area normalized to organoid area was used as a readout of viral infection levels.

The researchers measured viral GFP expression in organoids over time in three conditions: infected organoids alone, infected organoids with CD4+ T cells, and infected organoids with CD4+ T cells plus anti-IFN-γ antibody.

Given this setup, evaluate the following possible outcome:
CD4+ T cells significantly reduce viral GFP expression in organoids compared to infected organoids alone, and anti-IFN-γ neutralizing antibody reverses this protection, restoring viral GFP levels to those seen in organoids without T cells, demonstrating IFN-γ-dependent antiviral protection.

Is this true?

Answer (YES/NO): YES